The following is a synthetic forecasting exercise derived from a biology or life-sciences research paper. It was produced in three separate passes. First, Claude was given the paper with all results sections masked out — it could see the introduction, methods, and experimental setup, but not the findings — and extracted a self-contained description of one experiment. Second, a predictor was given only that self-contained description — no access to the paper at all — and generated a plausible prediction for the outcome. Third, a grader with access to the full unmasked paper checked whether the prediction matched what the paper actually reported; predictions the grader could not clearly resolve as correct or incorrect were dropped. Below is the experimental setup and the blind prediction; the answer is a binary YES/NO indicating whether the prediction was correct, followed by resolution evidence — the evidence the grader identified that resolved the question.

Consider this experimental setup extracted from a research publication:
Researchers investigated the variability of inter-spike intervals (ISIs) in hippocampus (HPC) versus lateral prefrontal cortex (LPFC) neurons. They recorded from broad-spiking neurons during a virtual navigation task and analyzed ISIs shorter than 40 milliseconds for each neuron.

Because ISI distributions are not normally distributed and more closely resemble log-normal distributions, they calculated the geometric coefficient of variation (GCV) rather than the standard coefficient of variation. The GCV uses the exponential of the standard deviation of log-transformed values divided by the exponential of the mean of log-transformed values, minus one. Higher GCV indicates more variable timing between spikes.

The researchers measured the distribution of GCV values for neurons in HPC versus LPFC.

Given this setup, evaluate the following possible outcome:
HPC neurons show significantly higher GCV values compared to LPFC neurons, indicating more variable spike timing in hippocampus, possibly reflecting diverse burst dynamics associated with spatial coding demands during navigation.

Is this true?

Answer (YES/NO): NO